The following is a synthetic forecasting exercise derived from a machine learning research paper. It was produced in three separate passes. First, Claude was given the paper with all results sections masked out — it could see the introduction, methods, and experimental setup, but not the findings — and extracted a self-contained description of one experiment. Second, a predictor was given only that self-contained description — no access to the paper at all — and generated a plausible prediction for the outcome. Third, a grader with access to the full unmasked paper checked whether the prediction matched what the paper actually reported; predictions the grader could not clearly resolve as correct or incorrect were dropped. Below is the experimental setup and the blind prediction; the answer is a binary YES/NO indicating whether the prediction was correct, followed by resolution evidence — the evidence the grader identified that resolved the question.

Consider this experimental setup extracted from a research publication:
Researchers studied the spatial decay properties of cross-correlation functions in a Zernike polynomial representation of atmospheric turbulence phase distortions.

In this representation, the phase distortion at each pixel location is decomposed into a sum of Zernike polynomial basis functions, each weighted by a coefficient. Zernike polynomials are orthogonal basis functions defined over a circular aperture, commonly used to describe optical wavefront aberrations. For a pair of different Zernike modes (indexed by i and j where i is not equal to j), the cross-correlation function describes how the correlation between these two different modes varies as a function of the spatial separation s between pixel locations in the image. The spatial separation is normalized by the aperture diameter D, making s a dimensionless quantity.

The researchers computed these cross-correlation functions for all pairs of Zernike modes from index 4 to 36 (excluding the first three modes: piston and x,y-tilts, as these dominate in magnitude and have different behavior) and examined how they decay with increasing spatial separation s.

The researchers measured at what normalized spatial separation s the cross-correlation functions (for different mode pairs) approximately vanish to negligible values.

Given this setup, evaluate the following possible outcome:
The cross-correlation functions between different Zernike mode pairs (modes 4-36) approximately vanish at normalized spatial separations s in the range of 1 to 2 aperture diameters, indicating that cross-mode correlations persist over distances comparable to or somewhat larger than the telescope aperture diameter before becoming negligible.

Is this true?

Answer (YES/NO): NO